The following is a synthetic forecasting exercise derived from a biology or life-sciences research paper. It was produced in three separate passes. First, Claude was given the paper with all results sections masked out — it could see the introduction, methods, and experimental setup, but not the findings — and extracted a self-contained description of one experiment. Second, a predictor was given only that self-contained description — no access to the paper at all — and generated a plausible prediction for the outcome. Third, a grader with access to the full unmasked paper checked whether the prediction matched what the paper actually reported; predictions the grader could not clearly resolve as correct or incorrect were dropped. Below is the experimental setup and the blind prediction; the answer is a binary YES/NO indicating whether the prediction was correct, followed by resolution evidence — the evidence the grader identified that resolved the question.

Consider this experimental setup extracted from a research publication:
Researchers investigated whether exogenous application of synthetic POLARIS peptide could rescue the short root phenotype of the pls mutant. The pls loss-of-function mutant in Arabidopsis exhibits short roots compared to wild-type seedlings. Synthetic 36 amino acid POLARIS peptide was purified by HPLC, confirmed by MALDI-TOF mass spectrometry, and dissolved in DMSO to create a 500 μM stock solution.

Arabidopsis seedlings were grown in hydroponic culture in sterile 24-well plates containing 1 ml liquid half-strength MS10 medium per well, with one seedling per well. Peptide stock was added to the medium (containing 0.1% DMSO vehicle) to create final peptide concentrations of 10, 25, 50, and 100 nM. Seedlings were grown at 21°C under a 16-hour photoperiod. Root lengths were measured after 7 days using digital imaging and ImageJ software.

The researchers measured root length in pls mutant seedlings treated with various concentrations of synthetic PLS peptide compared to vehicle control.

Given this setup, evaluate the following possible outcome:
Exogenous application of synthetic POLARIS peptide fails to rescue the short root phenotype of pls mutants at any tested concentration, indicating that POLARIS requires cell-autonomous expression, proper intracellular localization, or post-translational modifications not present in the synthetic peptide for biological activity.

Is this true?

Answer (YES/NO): NO